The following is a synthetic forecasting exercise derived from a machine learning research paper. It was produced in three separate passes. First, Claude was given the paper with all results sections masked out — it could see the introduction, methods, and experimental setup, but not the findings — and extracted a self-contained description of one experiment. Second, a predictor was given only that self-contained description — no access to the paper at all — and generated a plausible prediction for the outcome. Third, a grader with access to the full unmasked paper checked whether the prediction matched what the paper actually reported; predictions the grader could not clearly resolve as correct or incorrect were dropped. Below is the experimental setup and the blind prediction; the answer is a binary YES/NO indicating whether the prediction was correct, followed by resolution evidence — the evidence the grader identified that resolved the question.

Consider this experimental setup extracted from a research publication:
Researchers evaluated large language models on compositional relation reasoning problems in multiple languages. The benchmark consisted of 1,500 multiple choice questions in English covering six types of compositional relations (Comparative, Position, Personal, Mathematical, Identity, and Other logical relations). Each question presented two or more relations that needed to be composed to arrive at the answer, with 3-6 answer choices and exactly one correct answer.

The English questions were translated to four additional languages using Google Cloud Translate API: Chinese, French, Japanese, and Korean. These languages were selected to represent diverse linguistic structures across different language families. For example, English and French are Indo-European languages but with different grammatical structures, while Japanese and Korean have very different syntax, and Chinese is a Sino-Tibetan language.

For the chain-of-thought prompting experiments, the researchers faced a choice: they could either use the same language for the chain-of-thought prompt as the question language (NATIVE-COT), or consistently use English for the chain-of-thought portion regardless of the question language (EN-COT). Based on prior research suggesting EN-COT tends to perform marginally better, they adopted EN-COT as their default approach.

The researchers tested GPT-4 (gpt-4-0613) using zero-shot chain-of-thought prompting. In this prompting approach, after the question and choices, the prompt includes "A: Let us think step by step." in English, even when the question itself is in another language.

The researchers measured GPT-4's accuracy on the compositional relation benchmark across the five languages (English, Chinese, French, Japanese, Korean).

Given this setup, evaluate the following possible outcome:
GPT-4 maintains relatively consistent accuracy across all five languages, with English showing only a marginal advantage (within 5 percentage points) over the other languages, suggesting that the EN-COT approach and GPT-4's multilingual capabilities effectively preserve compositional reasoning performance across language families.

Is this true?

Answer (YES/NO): NO